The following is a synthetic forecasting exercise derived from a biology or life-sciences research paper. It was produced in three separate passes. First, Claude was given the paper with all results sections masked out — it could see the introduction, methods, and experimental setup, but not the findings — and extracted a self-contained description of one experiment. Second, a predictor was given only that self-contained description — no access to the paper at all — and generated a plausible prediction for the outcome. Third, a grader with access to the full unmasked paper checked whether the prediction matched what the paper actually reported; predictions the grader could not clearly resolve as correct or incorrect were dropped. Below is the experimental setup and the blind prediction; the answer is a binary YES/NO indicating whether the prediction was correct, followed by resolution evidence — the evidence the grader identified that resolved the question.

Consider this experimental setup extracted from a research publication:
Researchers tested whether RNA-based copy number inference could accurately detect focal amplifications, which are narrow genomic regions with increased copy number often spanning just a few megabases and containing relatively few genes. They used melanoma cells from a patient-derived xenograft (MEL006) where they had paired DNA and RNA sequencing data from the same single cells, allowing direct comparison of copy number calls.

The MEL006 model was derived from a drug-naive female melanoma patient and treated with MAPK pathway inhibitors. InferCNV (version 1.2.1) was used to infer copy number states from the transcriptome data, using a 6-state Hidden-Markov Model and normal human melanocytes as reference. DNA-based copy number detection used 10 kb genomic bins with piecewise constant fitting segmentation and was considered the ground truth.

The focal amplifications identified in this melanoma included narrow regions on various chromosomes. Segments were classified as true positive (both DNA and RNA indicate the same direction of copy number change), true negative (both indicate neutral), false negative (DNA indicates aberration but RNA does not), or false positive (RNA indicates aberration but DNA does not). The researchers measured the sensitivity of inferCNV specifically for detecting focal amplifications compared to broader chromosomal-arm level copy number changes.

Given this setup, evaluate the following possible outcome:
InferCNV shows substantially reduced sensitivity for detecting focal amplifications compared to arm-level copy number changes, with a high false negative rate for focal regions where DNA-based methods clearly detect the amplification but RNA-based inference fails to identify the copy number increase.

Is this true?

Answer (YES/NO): YES